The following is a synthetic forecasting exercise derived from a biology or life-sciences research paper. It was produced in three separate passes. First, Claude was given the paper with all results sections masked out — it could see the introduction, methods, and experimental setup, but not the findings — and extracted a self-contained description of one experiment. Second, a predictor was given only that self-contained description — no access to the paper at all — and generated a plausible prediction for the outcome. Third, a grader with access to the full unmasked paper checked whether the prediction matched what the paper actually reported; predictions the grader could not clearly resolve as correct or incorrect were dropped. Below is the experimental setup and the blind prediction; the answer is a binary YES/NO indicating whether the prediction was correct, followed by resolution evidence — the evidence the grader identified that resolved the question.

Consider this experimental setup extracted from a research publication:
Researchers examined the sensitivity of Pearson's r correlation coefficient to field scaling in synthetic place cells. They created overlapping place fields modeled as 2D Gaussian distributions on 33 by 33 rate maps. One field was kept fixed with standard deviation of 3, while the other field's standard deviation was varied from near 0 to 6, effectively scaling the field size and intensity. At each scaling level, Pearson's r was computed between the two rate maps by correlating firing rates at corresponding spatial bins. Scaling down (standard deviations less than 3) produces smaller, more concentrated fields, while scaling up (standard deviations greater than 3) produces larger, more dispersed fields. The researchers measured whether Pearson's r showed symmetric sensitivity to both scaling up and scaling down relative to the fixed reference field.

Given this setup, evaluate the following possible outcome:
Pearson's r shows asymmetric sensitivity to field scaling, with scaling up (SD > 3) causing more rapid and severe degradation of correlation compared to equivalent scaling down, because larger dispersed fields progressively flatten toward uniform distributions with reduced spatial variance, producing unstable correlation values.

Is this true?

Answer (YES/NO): NO